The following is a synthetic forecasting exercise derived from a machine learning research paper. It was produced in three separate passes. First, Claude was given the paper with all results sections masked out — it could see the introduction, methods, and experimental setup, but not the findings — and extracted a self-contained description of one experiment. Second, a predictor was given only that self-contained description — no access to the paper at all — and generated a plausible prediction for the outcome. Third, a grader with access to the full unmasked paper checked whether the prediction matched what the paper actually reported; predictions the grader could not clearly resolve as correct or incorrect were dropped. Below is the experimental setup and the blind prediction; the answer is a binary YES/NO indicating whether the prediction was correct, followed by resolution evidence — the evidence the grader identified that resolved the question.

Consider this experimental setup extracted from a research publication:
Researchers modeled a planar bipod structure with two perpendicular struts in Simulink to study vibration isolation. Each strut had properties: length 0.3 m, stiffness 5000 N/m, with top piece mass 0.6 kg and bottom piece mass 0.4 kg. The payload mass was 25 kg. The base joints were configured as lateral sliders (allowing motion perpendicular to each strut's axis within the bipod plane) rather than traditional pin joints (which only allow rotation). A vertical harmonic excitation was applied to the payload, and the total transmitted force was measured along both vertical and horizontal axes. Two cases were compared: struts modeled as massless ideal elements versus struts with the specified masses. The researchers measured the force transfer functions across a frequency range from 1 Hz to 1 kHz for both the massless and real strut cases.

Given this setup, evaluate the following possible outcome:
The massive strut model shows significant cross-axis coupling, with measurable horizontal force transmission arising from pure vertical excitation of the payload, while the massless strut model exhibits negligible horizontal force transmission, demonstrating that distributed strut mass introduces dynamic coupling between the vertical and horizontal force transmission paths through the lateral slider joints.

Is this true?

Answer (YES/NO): NO